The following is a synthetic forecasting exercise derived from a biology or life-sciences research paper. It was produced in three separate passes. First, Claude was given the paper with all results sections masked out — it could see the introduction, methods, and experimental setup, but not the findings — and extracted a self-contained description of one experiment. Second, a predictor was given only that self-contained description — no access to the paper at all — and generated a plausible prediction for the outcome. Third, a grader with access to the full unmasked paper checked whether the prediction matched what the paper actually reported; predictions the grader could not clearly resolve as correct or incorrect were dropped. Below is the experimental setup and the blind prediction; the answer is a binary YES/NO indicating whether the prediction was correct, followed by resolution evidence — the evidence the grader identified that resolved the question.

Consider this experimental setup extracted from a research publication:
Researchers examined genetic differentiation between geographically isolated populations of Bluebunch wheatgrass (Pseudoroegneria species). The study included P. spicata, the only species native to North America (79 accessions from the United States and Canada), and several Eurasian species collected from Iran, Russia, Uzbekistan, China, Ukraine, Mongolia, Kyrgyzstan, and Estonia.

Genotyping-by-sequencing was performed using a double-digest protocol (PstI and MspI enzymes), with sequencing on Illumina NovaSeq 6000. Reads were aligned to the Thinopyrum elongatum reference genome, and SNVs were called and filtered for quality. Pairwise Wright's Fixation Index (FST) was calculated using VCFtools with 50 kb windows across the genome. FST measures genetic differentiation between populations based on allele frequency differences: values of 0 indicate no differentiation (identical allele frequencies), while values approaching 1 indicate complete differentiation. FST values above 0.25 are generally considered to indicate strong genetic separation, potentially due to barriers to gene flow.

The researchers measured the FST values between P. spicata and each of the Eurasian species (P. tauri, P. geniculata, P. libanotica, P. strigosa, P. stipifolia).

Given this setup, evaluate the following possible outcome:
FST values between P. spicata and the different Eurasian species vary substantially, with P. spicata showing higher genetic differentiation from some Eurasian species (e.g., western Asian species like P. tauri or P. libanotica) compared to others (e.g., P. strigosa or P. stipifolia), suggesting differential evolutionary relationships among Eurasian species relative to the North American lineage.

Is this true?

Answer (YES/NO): NO